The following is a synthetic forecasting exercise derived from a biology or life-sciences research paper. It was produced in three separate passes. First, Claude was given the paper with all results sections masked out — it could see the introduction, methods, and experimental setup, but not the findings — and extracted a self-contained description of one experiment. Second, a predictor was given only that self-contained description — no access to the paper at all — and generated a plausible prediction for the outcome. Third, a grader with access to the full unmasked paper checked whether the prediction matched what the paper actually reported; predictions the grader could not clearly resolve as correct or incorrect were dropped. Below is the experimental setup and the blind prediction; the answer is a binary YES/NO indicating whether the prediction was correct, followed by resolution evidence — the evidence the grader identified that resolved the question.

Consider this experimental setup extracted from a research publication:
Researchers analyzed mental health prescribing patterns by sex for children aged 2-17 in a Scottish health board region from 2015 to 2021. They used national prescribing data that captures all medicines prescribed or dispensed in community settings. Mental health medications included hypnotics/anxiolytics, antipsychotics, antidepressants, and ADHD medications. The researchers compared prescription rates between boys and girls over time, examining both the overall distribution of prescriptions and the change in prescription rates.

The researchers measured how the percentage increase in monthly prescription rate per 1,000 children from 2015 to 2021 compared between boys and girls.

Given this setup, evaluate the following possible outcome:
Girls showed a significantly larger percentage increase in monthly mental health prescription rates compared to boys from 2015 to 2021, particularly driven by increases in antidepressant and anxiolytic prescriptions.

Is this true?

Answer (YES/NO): NO